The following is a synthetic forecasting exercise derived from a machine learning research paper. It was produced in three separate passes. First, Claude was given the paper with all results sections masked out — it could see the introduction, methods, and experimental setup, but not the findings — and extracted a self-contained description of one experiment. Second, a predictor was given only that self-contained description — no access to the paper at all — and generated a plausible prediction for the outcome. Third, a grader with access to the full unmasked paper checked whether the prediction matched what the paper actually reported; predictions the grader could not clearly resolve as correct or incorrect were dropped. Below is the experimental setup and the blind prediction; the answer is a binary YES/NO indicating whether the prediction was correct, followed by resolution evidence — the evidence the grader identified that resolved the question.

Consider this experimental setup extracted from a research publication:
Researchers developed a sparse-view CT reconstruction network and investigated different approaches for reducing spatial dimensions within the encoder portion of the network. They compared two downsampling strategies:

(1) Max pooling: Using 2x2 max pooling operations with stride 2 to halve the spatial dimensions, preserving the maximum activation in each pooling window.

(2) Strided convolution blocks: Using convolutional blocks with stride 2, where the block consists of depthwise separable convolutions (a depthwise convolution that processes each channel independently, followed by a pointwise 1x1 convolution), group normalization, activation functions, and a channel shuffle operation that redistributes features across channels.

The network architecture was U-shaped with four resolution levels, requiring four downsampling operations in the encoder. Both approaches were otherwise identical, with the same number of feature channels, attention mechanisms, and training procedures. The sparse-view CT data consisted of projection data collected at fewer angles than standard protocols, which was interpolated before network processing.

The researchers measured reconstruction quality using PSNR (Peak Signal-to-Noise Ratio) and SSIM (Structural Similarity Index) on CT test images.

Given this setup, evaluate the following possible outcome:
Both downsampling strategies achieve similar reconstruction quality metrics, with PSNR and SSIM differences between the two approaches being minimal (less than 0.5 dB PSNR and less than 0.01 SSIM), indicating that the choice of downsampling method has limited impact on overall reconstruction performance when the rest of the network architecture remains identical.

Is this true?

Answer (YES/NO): NO